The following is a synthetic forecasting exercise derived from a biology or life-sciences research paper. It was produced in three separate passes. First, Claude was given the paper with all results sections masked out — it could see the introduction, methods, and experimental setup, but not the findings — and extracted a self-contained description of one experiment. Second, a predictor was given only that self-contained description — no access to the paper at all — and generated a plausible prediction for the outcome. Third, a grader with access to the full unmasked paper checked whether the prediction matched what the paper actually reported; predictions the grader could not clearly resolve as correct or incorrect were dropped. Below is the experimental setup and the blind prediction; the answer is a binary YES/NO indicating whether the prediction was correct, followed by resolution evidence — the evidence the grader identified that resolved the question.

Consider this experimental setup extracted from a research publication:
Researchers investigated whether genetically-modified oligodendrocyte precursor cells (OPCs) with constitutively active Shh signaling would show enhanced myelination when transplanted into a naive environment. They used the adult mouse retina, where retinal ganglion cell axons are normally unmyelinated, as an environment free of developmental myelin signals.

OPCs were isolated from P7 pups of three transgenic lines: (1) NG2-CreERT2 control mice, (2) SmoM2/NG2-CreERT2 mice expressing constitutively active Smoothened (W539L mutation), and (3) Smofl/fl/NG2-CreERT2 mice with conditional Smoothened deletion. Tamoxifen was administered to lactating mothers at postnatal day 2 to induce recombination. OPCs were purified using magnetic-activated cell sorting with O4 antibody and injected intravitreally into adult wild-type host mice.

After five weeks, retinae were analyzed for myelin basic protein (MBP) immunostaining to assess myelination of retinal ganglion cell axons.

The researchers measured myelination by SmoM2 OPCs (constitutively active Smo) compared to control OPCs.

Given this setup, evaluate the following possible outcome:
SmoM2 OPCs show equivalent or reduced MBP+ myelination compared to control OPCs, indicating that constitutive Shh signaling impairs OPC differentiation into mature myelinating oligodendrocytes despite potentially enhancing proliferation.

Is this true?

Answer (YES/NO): YES